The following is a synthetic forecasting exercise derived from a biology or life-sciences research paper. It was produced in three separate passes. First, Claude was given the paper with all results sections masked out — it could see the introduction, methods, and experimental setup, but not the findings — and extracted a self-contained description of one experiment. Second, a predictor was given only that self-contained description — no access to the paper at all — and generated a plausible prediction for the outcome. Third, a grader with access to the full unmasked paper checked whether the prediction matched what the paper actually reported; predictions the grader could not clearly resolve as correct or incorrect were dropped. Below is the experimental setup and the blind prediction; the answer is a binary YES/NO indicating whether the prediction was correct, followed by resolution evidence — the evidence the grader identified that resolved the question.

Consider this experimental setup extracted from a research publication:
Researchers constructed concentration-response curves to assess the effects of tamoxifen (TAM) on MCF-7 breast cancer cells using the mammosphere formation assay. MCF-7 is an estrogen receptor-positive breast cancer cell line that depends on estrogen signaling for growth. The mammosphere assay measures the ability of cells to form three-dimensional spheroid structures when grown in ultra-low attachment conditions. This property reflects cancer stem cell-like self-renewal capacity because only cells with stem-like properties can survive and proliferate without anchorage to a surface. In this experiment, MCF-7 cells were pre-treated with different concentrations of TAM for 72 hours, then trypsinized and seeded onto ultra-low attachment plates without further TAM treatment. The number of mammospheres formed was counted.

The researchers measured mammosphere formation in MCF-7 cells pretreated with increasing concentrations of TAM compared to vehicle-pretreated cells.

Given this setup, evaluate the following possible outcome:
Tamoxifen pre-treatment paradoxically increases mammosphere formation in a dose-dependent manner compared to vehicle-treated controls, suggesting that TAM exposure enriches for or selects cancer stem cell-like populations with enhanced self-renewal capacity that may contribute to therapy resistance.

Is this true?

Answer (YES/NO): NO